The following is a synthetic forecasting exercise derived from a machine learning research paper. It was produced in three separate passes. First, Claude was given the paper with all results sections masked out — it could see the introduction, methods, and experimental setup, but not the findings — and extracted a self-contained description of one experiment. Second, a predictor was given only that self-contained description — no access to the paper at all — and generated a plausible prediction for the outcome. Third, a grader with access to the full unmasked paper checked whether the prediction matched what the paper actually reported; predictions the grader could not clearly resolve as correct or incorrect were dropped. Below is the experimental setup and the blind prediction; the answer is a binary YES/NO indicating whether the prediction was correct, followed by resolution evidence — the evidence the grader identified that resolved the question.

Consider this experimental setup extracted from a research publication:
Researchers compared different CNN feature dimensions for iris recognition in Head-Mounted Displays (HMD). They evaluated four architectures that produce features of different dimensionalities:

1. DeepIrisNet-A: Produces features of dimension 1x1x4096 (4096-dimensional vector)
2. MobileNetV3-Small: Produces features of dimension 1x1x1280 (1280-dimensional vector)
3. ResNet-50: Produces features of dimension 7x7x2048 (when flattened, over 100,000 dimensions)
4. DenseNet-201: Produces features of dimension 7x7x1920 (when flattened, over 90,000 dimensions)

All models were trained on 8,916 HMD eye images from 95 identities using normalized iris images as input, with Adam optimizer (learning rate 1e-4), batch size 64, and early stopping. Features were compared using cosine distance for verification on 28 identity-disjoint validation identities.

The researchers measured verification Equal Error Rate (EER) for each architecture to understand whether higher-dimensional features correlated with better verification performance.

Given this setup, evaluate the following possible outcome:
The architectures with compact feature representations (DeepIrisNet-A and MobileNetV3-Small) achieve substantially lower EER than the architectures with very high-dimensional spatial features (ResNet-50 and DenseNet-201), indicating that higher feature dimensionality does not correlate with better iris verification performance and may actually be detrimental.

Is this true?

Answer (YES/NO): NO